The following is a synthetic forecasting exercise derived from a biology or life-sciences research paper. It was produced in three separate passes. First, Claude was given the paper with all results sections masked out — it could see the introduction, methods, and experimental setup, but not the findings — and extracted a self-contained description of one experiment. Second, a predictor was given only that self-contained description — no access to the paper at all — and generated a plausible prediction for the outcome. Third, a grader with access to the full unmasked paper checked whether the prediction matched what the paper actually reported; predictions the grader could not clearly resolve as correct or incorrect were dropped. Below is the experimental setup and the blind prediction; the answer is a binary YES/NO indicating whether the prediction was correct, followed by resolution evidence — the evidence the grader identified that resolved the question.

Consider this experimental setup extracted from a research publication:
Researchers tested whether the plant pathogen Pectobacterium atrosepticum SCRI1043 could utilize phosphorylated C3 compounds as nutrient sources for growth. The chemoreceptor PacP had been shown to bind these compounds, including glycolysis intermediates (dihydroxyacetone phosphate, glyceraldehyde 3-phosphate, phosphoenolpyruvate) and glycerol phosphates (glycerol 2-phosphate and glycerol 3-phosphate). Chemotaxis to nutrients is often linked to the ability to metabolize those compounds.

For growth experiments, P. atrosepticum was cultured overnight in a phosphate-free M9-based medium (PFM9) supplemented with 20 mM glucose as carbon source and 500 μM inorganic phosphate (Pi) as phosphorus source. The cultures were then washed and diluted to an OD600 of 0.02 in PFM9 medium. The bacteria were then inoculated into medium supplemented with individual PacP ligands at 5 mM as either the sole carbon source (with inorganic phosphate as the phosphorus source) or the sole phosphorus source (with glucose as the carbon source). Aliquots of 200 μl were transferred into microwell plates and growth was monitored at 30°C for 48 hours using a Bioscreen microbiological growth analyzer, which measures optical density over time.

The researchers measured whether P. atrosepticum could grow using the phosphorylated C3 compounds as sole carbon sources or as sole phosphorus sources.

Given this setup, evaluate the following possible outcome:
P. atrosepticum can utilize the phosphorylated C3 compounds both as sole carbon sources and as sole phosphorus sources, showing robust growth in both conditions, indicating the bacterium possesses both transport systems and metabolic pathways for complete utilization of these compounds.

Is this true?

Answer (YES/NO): NO